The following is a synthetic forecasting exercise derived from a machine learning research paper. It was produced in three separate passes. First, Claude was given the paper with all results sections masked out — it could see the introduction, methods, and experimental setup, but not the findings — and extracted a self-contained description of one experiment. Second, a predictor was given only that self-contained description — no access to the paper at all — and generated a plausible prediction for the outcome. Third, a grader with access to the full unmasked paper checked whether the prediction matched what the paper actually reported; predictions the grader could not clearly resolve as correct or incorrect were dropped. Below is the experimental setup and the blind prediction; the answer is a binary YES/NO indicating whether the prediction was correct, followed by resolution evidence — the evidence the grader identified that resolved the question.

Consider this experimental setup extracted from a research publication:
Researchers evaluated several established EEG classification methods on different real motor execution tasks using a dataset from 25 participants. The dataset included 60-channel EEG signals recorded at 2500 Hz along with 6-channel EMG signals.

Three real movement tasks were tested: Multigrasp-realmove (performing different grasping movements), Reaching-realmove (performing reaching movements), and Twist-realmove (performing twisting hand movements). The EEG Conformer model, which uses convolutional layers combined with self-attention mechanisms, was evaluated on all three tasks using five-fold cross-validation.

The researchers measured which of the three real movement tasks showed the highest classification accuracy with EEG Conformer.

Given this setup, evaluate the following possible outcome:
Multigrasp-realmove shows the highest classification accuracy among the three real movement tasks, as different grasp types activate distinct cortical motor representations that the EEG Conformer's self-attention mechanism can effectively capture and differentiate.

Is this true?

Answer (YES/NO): NO